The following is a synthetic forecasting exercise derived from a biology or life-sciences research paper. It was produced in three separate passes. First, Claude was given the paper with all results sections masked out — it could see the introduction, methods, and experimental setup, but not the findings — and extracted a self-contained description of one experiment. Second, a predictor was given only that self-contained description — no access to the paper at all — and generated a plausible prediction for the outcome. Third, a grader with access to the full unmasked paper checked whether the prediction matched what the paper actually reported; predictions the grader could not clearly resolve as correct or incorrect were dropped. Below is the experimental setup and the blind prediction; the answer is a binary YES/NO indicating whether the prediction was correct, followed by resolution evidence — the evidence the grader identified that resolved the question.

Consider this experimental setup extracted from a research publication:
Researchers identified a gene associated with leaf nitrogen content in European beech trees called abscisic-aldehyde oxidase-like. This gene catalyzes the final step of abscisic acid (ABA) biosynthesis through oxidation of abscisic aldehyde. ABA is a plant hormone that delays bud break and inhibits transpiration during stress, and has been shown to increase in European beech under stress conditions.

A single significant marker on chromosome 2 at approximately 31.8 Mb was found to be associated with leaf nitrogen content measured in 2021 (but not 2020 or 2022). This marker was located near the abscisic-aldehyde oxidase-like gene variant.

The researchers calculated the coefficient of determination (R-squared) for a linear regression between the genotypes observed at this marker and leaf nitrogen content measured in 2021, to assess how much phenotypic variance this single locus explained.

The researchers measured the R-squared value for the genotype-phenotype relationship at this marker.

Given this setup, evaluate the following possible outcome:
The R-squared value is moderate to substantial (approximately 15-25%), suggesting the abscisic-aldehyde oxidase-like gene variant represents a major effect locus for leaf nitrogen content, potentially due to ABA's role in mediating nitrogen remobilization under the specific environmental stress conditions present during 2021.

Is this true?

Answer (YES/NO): NO